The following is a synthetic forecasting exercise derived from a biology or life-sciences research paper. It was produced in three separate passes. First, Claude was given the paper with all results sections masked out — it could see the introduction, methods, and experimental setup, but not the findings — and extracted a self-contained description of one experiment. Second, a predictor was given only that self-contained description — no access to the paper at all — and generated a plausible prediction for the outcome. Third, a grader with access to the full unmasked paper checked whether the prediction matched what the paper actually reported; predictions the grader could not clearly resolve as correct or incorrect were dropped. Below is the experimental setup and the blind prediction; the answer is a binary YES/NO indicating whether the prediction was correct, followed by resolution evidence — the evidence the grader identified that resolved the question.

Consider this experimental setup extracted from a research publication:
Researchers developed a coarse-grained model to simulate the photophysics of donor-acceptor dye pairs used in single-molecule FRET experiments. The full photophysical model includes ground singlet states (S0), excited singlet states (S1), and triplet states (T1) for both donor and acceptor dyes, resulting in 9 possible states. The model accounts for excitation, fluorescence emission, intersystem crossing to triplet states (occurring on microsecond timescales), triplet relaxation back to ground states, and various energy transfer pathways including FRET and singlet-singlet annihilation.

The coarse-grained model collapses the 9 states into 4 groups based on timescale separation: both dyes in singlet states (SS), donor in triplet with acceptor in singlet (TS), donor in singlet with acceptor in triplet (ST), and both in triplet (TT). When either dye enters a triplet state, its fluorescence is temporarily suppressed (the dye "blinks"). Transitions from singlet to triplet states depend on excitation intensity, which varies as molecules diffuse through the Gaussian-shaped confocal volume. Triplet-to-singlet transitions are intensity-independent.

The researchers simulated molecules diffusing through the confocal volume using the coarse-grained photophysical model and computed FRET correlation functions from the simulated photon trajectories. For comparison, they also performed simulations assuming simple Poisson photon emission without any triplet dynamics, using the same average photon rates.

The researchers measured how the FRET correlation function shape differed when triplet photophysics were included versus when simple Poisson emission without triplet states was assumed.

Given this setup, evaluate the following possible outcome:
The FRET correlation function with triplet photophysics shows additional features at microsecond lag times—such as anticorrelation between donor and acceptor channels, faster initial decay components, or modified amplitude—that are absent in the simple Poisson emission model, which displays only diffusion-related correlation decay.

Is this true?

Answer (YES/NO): YES